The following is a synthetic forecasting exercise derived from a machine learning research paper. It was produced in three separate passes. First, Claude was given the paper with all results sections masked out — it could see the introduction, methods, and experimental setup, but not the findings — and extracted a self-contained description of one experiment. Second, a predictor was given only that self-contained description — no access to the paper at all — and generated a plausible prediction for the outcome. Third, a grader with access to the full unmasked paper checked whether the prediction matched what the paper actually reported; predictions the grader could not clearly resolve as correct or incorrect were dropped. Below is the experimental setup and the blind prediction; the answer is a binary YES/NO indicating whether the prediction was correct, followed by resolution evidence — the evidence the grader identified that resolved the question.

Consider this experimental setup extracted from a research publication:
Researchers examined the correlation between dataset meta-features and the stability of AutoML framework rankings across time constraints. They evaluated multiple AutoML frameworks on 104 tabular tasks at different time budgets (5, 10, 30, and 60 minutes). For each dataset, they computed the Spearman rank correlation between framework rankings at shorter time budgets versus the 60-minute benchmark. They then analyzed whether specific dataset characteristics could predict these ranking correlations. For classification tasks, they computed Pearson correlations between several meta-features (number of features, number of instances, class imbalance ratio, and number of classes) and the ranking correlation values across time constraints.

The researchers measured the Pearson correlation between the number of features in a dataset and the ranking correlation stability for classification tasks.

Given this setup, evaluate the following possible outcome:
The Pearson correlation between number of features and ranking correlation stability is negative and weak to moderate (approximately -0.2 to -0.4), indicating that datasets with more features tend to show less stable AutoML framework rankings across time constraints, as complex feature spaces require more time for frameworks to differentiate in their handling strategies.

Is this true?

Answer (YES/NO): YES